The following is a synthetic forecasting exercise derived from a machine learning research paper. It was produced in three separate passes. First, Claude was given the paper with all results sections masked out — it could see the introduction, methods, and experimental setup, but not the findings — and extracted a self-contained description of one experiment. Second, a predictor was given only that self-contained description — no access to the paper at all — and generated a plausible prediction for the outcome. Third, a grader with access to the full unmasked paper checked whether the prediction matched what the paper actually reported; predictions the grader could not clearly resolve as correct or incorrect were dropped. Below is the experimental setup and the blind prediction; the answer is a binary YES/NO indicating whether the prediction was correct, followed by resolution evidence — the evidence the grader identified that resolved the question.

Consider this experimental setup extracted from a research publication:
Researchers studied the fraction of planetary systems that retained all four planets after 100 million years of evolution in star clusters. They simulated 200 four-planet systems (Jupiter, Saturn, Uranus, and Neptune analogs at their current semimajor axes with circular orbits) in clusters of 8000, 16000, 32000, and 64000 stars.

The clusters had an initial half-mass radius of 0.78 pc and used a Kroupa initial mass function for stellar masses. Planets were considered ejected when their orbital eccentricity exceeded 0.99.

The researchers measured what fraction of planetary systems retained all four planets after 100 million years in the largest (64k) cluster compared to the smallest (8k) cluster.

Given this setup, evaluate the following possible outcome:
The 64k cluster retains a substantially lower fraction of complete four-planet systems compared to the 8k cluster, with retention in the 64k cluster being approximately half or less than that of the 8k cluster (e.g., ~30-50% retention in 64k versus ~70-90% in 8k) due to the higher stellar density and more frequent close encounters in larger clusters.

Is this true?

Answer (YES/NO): NO